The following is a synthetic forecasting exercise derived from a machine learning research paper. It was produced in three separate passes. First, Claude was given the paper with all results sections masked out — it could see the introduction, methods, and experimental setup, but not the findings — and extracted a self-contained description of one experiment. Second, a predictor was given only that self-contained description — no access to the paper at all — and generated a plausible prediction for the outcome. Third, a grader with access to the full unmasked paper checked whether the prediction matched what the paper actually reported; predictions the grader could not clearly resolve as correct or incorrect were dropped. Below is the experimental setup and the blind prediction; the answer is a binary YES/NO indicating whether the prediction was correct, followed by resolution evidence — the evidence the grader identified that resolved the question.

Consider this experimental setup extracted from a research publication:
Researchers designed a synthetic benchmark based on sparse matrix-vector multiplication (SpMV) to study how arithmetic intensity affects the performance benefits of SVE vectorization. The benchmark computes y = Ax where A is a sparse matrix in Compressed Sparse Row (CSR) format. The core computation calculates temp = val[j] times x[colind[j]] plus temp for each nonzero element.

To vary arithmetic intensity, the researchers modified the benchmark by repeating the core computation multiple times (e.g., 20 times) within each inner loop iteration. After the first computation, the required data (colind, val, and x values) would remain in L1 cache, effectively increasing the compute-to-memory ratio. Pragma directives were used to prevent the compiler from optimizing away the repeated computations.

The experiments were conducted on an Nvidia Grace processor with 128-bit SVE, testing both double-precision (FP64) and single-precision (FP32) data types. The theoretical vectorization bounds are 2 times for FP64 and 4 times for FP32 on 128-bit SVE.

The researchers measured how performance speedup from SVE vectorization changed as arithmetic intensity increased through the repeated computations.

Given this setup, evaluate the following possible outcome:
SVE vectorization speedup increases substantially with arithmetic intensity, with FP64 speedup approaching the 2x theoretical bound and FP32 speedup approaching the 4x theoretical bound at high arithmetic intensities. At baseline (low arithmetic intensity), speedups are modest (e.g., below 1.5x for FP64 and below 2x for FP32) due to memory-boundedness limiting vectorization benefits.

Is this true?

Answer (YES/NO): YES